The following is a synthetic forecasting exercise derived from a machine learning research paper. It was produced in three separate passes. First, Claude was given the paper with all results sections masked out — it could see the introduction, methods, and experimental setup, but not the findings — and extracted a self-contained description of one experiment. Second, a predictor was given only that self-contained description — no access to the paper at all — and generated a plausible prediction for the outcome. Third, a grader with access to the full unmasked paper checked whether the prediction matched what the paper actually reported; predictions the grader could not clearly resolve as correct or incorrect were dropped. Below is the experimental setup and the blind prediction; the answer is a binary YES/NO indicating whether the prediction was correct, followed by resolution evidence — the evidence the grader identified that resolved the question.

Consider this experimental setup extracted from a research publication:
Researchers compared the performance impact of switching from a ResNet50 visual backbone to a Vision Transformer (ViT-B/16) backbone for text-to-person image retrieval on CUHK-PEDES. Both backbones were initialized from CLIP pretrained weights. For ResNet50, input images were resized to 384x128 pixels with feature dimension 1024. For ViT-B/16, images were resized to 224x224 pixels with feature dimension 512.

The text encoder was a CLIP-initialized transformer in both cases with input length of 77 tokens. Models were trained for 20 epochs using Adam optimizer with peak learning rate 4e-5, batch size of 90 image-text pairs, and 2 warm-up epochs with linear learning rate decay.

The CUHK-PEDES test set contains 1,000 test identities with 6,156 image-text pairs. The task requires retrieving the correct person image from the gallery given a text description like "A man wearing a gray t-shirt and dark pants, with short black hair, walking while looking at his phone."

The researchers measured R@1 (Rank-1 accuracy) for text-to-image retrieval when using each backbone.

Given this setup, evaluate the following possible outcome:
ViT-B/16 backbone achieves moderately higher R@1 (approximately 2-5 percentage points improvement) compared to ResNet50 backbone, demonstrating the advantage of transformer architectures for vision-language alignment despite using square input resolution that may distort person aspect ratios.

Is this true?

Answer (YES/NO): NO